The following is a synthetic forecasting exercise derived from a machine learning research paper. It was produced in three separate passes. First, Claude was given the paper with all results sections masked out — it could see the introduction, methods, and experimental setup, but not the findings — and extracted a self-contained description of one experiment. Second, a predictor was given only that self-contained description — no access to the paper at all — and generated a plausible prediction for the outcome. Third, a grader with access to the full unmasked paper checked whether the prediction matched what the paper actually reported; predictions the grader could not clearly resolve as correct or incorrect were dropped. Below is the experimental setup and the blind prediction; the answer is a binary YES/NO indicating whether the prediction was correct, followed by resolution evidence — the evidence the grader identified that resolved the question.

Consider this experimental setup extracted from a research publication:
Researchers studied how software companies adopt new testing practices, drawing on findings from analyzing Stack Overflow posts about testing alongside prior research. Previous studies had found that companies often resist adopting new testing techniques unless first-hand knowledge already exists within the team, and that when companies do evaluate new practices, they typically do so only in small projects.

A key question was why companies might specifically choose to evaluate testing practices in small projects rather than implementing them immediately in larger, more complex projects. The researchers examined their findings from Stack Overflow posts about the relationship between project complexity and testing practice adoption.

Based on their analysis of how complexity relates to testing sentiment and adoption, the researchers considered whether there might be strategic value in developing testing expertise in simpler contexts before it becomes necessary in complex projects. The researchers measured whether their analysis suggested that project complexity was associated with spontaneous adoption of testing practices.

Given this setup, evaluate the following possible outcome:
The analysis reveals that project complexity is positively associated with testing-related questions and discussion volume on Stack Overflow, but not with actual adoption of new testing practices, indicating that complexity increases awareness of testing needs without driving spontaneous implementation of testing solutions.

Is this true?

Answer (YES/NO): NO